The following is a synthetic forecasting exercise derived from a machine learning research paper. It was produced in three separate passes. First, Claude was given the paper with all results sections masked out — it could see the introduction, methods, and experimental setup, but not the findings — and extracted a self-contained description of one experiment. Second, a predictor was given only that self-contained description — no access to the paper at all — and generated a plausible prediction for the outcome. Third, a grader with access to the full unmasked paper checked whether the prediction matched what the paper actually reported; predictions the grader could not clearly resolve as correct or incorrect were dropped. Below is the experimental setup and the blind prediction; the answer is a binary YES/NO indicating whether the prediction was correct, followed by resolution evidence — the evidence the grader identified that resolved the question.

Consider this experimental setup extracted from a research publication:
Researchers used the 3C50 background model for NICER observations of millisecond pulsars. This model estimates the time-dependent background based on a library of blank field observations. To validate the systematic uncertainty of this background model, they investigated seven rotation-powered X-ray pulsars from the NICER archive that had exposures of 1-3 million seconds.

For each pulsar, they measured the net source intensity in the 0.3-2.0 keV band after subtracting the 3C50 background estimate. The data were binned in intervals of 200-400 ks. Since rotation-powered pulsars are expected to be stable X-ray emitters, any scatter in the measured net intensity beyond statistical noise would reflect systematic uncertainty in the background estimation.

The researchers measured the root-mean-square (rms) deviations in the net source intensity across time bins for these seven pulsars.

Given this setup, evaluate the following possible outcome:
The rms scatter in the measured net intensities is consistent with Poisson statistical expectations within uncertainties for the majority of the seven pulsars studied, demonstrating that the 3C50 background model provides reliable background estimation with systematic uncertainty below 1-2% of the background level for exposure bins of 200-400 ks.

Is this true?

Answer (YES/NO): NO